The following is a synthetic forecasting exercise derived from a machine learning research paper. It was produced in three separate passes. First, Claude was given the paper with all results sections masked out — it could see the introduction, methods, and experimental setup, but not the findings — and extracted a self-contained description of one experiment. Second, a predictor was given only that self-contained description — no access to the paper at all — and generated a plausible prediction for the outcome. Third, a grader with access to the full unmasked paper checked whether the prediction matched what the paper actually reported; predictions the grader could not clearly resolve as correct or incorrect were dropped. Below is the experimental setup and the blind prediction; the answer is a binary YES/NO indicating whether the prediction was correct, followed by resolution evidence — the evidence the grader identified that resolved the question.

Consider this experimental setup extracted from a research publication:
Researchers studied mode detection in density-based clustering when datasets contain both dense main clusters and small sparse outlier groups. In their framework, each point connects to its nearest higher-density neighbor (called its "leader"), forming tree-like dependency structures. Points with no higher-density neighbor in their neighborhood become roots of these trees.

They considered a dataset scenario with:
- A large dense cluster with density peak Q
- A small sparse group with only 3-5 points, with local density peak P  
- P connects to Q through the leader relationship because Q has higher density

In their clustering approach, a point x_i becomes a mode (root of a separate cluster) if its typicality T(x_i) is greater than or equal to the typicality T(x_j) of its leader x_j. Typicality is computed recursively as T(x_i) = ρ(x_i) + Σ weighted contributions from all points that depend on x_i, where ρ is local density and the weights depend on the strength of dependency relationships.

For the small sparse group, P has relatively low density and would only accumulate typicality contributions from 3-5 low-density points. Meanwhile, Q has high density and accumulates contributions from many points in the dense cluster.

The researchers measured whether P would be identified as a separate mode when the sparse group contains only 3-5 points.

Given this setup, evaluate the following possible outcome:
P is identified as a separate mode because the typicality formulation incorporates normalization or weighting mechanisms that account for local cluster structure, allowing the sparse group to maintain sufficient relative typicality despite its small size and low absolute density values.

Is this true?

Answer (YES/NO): NO